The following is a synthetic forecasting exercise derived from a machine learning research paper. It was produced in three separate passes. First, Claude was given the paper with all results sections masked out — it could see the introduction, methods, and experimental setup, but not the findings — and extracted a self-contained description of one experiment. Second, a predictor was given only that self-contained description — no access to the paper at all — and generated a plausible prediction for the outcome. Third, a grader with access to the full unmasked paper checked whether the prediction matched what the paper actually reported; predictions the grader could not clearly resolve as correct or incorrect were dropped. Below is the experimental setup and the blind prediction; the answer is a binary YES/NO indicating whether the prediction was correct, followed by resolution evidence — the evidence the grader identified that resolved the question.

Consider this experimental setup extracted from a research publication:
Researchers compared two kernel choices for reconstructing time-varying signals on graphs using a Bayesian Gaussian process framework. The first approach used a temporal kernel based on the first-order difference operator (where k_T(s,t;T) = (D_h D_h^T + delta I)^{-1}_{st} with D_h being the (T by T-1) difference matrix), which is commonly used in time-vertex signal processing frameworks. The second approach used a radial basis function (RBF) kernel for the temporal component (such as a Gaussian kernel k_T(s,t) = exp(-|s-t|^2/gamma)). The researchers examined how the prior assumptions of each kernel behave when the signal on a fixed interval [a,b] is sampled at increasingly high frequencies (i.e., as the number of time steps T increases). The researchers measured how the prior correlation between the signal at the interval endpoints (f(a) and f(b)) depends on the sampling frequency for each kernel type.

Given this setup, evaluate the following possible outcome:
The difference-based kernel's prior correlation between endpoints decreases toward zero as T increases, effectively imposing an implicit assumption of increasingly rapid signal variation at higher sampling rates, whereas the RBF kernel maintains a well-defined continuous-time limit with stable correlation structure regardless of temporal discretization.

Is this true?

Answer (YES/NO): NO